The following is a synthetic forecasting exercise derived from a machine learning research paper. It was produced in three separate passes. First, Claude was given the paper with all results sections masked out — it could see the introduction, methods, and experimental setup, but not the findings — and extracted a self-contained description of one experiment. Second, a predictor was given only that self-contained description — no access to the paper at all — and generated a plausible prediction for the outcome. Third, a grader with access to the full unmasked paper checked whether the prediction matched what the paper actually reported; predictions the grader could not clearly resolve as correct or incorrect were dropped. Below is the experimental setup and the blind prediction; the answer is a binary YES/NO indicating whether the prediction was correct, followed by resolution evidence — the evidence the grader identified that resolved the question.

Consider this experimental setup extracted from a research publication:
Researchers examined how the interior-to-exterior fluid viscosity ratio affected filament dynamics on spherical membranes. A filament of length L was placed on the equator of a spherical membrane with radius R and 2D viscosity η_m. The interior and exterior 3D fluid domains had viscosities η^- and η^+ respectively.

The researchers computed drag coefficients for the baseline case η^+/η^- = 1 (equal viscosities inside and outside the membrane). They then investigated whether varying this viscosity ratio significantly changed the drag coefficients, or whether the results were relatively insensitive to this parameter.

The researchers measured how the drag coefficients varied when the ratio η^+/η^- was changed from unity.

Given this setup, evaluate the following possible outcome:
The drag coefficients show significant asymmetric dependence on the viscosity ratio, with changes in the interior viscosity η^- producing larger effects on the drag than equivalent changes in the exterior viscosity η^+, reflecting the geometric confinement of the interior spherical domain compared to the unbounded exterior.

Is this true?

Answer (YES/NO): NO